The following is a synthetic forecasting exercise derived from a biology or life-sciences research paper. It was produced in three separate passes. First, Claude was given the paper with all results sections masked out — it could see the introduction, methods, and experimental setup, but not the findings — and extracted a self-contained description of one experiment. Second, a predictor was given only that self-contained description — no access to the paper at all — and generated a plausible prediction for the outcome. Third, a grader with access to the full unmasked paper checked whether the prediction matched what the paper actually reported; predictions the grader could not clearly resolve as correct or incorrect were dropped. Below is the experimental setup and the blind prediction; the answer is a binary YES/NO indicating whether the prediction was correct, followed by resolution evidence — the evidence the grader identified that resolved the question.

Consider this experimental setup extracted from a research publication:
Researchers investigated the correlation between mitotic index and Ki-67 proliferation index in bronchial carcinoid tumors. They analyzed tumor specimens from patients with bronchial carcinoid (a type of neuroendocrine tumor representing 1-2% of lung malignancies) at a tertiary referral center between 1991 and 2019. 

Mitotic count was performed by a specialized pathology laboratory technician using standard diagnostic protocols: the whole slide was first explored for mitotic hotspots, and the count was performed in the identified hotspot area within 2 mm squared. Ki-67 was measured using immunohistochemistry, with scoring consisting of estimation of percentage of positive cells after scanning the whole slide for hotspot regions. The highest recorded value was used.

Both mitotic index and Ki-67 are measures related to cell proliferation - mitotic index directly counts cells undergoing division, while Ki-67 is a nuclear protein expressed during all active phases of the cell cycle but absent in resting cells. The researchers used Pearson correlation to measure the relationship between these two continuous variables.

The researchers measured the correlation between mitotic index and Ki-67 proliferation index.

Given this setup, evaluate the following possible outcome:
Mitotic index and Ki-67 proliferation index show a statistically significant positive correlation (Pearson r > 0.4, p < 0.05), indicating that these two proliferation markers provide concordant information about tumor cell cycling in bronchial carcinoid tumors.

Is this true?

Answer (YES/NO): NO